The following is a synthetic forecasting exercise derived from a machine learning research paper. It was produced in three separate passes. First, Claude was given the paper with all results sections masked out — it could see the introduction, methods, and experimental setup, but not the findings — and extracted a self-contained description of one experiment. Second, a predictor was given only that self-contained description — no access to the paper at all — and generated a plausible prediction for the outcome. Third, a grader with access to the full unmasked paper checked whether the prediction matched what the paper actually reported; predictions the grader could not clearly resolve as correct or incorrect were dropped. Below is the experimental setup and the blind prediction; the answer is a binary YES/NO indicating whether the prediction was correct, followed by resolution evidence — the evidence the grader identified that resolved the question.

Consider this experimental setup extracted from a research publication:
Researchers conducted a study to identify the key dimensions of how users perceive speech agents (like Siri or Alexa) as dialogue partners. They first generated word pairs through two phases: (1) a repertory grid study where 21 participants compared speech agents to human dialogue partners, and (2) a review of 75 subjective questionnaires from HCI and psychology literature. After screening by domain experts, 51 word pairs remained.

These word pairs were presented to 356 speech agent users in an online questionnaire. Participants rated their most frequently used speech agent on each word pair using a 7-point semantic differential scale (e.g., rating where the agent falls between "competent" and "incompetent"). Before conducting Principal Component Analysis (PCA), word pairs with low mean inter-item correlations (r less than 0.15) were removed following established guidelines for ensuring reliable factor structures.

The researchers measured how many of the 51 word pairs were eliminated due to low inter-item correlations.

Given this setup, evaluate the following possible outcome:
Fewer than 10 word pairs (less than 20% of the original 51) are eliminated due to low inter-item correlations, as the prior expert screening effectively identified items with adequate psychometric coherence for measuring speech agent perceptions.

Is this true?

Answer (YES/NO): NO